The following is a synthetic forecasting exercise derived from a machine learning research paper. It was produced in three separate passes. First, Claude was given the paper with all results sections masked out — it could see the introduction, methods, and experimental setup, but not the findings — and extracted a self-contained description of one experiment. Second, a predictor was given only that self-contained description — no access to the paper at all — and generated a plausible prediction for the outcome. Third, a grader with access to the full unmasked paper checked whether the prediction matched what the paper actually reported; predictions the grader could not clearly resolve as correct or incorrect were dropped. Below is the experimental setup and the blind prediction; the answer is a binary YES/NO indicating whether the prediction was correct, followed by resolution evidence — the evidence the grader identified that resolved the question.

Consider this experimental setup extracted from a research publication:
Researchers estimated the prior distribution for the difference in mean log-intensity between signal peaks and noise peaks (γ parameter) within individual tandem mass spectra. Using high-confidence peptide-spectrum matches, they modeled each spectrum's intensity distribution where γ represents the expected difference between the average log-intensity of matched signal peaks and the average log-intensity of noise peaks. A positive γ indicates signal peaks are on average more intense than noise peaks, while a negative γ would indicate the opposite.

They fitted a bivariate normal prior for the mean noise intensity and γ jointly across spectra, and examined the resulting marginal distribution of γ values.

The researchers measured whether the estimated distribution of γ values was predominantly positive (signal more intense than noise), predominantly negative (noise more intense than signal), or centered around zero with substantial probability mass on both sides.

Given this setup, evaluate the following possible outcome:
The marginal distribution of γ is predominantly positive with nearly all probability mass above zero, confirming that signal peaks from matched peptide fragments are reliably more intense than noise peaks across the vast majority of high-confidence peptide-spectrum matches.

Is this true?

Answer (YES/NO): YES